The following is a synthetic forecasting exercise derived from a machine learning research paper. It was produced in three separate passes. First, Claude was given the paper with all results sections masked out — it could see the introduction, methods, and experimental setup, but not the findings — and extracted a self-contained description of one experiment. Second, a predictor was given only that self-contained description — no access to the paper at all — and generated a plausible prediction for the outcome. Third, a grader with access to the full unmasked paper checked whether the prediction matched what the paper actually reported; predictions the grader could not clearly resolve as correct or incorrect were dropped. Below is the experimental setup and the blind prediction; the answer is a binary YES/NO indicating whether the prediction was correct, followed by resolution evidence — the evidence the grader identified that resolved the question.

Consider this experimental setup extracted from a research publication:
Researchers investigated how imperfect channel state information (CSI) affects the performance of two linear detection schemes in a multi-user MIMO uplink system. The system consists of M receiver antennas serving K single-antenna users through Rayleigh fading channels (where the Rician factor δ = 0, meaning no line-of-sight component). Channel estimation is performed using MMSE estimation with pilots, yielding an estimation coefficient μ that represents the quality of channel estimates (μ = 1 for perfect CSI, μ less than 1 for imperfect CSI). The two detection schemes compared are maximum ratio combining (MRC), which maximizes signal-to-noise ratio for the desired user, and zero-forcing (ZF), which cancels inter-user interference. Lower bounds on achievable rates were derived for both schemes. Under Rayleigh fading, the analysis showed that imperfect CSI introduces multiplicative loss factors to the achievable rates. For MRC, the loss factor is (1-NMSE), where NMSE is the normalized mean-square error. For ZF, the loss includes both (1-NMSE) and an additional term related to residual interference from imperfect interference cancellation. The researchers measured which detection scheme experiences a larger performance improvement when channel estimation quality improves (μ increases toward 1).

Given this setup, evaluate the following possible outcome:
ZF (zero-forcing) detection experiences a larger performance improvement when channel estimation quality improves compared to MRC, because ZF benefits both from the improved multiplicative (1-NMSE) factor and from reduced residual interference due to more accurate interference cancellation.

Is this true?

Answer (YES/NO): YES